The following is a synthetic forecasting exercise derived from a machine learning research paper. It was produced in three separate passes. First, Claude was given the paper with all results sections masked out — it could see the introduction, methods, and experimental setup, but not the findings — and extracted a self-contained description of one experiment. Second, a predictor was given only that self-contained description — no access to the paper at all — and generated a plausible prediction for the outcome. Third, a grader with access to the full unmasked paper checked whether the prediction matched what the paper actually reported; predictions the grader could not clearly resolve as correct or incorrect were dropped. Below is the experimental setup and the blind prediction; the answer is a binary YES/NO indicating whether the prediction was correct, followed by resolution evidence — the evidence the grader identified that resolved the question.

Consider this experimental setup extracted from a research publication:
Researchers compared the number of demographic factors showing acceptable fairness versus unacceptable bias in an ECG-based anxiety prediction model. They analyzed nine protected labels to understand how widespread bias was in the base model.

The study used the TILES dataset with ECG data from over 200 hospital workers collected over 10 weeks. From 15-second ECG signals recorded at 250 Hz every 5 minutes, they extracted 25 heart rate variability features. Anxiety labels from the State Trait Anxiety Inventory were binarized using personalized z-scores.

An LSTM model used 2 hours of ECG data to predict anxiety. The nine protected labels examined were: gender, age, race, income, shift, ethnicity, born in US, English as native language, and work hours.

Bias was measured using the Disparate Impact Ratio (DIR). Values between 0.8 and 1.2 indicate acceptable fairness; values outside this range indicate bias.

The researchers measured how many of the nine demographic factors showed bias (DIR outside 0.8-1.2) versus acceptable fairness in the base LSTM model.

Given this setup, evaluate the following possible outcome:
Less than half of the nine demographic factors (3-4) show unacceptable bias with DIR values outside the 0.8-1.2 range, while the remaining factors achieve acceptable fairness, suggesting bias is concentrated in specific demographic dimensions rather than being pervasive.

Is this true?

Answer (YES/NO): YES